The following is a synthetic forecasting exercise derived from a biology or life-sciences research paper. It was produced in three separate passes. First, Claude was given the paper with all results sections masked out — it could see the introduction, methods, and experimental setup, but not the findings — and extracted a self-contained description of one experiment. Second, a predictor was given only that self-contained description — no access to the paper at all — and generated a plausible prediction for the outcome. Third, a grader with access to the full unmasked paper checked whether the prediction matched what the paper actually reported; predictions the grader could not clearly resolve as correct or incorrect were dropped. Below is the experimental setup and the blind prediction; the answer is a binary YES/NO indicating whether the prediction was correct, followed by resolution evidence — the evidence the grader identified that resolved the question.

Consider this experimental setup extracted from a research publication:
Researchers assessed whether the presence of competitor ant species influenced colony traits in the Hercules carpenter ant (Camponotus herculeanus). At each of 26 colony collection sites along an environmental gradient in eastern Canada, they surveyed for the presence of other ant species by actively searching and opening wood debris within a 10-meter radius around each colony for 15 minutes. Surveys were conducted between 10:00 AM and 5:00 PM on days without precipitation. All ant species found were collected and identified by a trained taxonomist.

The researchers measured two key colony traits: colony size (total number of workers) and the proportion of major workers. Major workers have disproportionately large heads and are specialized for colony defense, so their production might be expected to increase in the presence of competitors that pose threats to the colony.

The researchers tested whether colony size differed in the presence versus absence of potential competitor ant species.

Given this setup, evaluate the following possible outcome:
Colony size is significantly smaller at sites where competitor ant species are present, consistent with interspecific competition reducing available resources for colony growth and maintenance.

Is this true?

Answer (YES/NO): NO